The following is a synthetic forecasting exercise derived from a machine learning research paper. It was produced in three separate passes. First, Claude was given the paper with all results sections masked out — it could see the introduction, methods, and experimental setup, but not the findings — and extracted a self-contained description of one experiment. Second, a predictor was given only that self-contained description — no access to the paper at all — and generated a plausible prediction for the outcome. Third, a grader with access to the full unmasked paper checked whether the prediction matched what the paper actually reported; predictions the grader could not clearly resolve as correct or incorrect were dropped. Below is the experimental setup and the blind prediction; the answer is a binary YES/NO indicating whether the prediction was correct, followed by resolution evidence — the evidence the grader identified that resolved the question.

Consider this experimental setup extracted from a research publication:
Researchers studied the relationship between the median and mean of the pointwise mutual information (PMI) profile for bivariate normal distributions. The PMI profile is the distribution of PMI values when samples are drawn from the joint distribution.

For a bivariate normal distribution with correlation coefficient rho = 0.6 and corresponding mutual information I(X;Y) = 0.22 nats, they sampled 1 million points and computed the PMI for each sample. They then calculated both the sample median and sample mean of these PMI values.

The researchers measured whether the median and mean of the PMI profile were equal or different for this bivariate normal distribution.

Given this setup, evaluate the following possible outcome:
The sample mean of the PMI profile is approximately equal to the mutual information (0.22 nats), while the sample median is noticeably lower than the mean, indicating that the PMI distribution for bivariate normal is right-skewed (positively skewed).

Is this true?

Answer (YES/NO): NO